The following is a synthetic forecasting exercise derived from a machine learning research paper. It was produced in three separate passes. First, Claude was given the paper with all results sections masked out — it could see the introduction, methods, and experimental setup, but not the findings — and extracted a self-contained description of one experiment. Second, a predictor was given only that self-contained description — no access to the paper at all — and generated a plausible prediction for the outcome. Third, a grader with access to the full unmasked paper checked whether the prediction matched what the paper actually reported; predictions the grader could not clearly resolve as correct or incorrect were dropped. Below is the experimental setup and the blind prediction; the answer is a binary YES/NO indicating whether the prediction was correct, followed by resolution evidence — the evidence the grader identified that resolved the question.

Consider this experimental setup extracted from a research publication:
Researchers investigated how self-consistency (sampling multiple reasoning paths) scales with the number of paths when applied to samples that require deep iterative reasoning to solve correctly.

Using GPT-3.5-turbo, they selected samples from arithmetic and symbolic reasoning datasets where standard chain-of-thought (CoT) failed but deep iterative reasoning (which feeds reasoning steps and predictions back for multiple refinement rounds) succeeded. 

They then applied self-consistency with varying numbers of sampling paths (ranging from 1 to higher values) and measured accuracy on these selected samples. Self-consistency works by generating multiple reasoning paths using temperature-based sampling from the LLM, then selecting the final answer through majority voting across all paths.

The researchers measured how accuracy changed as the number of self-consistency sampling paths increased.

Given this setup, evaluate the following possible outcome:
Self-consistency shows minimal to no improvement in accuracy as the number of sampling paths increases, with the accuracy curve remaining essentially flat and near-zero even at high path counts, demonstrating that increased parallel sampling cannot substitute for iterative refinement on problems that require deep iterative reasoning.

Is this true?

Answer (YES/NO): NO